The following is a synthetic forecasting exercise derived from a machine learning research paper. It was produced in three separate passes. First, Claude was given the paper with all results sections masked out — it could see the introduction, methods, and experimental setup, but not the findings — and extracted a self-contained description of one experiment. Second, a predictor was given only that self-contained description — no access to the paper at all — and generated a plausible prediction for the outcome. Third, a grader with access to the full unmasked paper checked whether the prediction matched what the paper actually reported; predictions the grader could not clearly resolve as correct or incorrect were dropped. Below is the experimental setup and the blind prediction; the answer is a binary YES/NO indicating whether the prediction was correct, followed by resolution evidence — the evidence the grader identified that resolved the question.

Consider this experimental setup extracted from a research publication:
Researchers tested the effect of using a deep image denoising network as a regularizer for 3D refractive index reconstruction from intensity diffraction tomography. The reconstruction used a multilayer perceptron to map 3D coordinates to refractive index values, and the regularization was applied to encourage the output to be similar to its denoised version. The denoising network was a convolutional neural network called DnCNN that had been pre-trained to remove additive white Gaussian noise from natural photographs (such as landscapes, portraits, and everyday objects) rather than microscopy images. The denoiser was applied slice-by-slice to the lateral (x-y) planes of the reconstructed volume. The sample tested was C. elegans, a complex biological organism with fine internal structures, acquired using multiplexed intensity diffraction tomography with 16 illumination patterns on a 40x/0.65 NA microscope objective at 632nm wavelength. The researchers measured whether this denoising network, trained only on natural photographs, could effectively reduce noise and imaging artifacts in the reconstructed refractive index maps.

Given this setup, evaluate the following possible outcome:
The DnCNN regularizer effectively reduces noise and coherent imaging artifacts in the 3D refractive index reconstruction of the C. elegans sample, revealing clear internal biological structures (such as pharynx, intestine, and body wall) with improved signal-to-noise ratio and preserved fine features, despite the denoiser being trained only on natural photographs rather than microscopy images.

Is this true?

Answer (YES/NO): YES